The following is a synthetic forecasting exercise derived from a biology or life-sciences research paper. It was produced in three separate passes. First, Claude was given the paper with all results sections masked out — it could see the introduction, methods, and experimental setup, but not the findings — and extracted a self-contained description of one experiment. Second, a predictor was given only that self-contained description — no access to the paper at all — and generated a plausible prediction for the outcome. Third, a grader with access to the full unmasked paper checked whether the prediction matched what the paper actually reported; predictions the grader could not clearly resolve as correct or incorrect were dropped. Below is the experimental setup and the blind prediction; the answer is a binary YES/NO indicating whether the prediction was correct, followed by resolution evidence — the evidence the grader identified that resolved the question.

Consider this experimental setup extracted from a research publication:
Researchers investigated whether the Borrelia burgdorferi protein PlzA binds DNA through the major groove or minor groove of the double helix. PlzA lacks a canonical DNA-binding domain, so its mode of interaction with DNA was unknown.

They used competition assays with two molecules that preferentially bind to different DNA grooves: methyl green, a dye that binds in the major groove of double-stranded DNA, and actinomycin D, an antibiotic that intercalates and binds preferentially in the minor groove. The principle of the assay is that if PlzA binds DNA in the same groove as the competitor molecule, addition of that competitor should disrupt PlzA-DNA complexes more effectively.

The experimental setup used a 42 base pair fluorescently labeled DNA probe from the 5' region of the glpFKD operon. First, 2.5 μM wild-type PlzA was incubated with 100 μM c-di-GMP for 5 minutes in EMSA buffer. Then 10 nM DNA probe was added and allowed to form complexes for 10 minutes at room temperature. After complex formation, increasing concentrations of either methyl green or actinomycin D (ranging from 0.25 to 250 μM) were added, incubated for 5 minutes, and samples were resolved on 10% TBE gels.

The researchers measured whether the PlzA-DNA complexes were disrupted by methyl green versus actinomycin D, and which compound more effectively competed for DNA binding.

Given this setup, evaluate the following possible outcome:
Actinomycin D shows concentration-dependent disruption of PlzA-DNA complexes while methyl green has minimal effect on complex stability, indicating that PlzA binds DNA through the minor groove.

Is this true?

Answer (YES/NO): NO